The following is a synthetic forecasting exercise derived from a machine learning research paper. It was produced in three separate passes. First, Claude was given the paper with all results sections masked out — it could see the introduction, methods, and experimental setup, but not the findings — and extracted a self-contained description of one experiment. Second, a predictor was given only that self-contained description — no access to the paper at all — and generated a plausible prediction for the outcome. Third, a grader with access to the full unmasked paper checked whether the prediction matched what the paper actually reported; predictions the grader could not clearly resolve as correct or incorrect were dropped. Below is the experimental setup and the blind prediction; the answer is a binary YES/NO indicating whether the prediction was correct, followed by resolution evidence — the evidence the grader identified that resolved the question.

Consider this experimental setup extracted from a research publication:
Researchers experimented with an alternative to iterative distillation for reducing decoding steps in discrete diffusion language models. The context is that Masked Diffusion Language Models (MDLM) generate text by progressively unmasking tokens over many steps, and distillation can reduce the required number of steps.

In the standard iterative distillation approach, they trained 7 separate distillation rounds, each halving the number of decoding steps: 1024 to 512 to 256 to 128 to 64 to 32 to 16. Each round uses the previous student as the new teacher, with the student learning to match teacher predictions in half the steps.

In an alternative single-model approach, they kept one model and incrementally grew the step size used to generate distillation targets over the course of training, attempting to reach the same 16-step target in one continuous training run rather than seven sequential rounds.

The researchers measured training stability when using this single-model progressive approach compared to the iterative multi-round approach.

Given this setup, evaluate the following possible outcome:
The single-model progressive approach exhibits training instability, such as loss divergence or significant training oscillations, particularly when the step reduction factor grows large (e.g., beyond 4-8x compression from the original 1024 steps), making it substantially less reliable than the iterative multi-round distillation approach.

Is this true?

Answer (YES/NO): YES